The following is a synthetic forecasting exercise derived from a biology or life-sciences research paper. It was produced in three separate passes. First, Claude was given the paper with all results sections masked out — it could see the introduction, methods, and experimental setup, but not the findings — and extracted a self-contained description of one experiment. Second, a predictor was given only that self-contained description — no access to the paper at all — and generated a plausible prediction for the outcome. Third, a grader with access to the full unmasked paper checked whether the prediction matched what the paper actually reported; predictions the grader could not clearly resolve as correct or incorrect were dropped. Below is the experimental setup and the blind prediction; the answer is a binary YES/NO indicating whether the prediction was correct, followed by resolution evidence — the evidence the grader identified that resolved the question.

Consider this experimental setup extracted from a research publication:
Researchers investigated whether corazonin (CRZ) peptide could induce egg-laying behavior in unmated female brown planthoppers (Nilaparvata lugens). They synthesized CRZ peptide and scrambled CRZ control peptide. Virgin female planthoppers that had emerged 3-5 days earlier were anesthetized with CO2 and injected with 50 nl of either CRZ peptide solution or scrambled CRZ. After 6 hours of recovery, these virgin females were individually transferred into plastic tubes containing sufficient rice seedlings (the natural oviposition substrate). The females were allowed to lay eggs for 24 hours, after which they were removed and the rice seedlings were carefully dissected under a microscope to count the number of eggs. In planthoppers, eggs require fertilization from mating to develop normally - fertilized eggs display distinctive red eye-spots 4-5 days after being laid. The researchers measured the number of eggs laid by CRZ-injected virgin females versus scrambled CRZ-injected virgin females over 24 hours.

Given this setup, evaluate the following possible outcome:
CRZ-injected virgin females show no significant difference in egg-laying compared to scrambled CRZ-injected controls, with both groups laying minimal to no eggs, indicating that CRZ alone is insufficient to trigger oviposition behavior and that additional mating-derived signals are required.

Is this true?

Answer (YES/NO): YES